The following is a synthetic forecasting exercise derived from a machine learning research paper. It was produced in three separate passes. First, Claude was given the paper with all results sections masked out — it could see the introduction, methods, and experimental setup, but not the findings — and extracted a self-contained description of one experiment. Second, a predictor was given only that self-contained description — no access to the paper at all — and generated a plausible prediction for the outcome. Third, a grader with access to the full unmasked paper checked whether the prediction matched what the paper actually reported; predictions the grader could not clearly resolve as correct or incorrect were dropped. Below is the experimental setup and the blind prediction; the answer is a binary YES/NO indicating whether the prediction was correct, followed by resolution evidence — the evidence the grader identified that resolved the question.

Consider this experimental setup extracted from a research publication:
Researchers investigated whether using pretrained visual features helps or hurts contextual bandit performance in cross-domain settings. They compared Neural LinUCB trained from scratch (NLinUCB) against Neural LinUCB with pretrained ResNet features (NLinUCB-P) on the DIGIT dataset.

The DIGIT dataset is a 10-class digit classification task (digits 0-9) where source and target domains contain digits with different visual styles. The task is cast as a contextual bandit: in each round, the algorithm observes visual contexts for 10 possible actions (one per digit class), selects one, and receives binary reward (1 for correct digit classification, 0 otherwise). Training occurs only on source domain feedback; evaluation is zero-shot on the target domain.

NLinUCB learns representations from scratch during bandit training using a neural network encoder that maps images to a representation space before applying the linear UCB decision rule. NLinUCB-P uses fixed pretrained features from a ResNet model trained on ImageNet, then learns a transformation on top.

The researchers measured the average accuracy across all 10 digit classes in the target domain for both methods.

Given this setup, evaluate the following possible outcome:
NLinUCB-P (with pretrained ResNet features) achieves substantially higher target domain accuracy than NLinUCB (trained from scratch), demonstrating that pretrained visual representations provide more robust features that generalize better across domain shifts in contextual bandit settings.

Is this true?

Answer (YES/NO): NO